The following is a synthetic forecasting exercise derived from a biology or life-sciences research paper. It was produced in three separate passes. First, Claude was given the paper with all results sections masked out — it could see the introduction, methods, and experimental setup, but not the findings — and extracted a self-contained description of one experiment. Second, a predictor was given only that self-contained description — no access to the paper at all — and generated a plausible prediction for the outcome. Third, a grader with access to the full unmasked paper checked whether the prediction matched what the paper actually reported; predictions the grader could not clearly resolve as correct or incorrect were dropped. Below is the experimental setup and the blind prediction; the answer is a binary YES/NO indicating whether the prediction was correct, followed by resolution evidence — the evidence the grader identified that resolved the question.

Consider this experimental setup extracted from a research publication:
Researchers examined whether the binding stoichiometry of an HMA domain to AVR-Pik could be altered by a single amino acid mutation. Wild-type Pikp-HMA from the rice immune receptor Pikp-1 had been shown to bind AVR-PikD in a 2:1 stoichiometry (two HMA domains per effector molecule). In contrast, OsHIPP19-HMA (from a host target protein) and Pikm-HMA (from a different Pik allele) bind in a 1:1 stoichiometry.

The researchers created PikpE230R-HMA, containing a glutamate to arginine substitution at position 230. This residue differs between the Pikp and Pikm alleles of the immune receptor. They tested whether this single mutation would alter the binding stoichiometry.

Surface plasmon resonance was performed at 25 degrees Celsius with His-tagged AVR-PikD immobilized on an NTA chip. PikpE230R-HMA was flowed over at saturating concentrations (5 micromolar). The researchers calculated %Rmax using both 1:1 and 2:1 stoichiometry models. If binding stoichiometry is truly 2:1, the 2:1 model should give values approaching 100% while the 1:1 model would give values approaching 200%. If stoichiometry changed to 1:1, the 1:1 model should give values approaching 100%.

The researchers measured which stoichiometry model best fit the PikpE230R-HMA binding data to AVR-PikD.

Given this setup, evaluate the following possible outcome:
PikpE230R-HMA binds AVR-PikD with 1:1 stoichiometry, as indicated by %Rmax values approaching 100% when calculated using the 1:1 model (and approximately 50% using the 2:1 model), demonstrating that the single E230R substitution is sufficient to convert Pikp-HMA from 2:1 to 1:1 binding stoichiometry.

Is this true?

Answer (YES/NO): NO